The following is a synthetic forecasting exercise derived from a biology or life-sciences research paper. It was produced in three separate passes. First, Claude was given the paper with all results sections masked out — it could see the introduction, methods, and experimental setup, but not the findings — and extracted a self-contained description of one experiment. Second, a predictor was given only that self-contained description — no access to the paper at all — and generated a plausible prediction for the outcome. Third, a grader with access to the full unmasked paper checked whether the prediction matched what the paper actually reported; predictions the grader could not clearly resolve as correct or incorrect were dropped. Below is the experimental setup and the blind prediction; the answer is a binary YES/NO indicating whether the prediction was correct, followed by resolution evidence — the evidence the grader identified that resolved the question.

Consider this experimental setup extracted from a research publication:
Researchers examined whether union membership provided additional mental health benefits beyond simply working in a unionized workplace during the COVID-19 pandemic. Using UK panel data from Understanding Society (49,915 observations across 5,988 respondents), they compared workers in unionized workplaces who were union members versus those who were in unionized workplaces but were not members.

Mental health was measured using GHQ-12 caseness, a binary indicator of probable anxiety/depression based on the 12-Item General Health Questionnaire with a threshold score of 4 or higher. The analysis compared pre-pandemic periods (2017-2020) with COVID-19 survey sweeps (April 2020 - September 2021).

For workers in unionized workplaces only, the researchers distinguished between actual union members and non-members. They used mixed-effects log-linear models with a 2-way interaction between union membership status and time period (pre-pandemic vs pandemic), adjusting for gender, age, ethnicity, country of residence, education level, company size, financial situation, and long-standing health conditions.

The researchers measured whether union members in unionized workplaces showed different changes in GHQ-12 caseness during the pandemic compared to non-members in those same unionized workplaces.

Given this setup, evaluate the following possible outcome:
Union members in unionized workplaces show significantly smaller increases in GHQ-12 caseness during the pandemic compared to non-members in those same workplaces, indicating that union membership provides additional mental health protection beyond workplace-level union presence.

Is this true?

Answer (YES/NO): NO